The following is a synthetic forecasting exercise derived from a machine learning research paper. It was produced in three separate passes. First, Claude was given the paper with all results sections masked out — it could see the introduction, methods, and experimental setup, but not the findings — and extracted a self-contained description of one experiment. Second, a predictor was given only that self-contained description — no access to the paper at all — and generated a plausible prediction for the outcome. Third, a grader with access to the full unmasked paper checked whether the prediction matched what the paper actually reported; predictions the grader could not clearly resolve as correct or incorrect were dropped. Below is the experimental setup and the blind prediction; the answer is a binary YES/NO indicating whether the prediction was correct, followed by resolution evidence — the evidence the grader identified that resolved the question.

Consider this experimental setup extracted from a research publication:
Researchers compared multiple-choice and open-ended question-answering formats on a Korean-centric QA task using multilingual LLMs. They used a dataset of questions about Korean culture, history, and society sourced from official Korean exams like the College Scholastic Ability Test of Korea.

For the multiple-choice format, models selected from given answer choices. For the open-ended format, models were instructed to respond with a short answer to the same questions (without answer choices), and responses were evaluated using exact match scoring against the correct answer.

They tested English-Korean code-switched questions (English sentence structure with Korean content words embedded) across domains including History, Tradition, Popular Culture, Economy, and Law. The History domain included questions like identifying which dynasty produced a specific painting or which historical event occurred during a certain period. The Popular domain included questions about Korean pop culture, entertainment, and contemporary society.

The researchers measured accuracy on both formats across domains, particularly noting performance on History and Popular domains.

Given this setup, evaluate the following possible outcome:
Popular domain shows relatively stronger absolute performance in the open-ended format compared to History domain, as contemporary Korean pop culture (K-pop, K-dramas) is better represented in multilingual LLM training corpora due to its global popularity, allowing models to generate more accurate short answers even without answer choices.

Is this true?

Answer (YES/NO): NO